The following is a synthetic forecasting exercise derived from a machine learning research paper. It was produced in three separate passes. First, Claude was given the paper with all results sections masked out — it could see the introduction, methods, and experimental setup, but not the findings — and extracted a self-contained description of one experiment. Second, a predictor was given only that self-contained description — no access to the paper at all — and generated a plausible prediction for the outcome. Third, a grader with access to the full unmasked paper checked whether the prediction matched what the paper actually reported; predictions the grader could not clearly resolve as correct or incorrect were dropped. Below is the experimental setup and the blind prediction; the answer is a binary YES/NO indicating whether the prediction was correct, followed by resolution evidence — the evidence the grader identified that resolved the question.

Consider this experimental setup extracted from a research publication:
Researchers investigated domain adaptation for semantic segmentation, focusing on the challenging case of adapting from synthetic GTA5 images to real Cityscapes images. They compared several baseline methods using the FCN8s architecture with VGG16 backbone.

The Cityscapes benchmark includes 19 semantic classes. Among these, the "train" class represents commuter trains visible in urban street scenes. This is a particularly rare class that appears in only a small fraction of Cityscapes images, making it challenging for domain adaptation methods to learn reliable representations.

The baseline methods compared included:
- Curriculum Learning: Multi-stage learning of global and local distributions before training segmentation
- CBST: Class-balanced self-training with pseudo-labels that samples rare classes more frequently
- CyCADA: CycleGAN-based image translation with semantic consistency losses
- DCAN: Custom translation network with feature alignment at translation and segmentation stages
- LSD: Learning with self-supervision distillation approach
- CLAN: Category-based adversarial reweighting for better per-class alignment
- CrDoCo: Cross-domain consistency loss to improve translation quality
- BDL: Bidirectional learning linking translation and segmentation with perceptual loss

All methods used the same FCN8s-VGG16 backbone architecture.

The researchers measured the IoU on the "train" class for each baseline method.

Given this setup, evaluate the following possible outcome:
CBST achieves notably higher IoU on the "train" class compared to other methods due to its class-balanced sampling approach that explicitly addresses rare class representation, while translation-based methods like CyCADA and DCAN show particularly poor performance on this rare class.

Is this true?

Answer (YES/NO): NO